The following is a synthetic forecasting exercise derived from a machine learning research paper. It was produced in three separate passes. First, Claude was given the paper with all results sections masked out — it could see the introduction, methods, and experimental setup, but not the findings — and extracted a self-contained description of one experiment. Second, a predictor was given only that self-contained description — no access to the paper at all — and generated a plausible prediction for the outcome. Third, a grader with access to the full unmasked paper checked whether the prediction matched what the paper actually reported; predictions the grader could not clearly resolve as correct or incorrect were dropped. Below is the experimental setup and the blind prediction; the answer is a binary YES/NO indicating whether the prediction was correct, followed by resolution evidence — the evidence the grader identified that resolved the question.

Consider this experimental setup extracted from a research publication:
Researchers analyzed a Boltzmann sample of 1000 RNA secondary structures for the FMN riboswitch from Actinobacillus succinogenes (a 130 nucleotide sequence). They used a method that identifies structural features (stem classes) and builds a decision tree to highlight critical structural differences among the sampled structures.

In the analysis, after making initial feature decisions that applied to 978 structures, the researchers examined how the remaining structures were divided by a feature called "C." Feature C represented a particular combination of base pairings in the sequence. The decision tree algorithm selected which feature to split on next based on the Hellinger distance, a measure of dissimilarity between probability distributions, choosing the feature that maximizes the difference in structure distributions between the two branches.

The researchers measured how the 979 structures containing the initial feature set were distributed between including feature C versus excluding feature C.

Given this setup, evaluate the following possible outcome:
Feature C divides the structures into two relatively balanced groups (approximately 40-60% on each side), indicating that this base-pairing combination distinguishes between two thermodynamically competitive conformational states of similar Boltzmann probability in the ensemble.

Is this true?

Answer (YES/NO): YES